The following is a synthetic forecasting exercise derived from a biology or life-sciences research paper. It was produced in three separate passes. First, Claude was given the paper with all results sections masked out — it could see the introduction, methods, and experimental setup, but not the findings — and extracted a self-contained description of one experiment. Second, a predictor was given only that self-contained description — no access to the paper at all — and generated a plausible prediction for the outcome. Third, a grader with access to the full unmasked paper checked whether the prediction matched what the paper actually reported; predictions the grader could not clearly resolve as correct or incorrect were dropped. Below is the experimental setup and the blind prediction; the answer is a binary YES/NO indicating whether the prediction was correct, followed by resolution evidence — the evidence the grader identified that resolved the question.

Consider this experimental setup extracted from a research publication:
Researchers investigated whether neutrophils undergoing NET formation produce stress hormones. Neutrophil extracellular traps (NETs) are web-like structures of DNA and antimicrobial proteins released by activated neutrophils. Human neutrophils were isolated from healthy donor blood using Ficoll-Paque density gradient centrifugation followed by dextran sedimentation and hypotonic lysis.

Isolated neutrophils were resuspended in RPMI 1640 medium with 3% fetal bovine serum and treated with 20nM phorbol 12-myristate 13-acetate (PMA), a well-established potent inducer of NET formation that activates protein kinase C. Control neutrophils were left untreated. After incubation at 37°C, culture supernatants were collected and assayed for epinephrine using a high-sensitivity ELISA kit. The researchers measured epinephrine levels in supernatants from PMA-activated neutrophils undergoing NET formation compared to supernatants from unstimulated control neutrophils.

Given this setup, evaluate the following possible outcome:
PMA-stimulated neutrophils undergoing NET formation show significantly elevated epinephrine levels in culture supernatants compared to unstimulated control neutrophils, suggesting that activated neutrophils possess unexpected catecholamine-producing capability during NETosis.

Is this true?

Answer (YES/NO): YES